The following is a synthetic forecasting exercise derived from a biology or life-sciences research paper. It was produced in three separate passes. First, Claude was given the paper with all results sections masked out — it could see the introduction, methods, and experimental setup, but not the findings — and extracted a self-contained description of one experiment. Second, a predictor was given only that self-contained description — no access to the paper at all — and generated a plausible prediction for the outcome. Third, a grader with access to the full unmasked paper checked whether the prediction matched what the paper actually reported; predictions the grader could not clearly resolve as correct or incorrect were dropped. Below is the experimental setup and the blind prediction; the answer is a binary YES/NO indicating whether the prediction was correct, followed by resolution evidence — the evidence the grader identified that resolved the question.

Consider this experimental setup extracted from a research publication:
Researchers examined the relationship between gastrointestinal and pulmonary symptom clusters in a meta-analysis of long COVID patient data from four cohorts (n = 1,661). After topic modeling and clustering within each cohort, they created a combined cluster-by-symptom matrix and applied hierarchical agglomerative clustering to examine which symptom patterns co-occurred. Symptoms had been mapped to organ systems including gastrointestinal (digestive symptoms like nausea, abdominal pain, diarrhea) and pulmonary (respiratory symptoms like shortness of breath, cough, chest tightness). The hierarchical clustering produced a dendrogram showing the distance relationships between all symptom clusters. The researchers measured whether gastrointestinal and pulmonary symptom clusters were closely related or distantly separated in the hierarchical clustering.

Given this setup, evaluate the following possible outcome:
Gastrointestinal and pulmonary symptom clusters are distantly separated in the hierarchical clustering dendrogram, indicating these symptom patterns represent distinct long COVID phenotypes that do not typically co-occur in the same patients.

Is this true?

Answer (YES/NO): NO